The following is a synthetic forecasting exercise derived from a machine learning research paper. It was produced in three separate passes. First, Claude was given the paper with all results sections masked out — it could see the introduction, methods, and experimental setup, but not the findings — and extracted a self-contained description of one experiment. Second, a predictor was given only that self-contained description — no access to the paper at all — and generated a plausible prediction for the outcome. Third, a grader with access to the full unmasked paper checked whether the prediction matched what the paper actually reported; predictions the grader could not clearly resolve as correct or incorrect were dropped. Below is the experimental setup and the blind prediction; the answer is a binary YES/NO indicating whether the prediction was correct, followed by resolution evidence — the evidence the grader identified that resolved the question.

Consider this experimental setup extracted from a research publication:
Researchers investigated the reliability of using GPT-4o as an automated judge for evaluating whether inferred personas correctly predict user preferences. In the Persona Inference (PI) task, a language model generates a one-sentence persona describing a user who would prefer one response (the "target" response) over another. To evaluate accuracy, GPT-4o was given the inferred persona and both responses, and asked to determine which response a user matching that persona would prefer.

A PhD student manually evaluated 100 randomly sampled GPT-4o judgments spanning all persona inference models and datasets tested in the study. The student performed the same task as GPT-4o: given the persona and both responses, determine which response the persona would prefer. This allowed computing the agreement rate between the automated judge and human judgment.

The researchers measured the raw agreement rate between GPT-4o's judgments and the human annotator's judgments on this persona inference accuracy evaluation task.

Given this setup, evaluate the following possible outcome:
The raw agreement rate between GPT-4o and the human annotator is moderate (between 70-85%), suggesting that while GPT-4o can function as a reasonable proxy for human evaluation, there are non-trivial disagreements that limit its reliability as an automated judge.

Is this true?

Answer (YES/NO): NO